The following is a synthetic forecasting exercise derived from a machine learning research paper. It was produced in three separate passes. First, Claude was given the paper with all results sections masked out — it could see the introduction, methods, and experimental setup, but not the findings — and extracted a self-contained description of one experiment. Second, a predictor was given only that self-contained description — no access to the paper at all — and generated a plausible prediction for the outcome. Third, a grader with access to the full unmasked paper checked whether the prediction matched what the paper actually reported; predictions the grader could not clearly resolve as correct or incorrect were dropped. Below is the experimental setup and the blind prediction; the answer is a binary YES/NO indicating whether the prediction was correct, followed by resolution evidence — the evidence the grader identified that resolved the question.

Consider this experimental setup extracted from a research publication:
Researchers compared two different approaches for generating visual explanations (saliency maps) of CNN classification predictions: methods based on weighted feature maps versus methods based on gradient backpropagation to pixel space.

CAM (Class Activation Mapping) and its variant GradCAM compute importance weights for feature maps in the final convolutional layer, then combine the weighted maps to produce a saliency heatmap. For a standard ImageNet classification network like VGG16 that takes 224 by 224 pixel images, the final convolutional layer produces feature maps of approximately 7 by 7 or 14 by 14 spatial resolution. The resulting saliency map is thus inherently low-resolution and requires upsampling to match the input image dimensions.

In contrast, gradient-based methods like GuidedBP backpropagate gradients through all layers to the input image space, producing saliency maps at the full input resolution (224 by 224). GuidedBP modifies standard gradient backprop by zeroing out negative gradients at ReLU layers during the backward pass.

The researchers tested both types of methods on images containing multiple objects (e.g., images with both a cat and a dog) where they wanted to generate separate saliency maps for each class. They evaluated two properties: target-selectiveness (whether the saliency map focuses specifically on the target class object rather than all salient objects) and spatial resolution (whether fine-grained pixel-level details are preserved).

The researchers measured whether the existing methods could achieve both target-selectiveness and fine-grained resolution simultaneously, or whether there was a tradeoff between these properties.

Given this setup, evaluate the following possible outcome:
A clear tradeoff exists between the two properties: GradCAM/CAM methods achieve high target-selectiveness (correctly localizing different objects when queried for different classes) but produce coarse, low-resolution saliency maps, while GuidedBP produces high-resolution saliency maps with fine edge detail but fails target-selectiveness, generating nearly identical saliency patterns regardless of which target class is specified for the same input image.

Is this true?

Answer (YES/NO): YES